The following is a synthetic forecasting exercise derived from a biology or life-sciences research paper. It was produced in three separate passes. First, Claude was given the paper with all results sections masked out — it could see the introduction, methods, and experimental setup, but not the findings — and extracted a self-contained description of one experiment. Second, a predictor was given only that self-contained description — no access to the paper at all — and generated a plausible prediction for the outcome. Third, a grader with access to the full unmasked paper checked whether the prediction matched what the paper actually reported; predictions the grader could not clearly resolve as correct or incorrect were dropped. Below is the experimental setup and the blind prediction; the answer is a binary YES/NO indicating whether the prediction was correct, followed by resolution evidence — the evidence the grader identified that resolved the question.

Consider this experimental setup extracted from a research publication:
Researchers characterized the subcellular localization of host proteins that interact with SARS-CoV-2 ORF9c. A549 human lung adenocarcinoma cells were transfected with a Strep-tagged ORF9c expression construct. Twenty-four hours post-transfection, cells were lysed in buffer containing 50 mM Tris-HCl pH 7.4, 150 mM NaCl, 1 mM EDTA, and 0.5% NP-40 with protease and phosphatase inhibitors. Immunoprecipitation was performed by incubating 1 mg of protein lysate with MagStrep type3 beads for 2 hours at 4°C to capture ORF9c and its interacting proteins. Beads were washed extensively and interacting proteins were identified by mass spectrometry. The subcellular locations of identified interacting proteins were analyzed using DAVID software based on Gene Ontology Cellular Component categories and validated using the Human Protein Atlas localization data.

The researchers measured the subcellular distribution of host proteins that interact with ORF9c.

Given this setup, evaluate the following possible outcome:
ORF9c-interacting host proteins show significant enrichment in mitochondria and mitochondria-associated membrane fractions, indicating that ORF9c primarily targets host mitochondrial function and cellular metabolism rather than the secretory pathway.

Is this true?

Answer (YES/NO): NO